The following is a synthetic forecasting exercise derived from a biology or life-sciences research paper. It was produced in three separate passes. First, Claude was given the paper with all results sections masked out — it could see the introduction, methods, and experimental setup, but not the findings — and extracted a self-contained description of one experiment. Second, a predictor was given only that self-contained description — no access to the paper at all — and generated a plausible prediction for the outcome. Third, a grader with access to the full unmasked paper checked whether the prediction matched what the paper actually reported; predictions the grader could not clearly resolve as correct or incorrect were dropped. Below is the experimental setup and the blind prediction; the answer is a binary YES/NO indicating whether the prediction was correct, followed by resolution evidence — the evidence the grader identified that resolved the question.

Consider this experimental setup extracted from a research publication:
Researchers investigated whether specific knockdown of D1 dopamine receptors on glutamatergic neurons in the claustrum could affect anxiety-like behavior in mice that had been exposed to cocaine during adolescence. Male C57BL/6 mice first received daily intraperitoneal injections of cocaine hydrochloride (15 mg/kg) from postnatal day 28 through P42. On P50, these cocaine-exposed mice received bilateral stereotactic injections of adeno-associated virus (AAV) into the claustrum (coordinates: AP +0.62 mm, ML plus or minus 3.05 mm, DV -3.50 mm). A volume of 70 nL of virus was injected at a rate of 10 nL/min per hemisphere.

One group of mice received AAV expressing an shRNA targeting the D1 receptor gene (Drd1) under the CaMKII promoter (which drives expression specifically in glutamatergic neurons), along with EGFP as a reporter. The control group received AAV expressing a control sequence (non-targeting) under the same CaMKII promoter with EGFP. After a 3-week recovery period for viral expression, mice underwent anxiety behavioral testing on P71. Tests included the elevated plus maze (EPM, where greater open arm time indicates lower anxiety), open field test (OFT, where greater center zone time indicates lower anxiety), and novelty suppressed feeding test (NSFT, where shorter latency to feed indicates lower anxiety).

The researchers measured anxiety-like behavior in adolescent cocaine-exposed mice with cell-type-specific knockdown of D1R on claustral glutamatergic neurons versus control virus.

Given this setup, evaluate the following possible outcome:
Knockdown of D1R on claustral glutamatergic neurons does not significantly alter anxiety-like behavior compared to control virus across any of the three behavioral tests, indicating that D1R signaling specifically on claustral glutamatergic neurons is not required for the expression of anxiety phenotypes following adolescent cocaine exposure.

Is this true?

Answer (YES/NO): NO